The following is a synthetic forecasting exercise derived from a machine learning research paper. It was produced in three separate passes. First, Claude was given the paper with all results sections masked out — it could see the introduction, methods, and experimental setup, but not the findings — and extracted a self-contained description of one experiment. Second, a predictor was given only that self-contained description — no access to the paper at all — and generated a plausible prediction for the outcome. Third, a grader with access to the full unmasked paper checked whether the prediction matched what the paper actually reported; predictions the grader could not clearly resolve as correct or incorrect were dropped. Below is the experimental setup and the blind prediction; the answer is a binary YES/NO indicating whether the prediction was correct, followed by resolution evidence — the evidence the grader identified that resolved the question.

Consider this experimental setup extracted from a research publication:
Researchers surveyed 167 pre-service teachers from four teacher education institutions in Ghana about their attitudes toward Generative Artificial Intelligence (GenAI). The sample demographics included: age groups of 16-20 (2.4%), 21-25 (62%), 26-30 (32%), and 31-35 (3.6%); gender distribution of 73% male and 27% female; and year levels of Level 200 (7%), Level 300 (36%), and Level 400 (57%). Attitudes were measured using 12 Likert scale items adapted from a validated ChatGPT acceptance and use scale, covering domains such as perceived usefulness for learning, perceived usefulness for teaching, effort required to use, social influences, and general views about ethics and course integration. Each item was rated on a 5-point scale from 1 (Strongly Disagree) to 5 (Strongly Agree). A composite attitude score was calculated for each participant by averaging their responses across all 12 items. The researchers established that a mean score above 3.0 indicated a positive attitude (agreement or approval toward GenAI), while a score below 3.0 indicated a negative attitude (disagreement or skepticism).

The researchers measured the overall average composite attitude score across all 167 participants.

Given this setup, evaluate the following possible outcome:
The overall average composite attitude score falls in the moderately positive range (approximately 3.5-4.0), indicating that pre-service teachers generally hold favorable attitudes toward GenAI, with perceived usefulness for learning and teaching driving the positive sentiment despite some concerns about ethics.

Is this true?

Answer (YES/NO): NO